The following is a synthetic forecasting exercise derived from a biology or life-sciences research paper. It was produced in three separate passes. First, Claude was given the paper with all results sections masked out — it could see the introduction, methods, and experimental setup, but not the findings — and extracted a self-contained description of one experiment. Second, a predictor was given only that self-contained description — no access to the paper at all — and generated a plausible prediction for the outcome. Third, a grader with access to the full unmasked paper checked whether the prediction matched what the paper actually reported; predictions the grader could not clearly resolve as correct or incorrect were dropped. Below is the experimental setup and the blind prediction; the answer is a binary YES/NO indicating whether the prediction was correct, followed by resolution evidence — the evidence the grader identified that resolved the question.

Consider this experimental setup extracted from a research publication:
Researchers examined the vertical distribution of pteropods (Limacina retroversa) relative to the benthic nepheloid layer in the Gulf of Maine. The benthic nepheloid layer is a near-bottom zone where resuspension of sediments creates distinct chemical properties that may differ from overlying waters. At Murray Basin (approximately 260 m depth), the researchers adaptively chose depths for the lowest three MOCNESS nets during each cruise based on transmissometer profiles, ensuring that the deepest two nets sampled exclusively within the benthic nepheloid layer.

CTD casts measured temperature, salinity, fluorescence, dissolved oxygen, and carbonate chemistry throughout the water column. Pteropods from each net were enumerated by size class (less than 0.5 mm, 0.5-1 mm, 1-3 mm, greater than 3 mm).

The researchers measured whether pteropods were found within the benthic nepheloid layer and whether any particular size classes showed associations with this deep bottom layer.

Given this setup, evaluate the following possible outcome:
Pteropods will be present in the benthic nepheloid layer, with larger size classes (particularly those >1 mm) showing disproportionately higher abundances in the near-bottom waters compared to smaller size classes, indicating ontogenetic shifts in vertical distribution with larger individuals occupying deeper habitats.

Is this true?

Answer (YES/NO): NO